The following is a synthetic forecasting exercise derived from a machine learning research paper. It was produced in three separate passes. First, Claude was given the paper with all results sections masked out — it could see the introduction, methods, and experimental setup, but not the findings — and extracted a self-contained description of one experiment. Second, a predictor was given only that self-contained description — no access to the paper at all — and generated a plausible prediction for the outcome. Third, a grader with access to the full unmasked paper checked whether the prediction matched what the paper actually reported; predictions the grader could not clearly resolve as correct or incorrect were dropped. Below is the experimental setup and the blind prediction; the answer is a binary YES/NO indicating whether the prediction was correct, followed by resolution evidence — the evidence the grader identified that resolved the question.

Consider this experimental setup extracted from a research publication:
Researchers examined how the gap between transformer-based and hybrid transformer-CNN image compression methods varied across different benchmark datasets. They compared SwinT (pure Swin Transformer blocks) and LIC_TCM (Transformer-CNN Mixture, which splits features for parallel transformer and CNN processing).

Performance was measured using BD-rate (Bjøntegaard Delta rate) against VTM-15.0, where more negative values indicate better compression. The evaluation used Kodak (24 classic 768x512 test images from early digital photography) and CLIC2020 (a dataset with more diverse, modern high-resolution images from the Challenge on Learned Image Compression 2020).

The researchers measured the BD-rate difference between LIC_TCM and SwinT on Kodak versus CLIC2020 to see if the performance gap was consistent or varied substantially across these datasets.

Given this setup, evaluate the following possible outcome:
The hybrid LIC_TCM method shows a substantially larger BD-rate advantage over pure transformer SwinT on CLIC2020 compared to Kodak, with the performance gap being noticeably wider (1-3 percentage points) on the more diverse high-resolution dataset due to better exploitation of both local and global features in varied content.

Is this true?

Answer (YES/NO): NO